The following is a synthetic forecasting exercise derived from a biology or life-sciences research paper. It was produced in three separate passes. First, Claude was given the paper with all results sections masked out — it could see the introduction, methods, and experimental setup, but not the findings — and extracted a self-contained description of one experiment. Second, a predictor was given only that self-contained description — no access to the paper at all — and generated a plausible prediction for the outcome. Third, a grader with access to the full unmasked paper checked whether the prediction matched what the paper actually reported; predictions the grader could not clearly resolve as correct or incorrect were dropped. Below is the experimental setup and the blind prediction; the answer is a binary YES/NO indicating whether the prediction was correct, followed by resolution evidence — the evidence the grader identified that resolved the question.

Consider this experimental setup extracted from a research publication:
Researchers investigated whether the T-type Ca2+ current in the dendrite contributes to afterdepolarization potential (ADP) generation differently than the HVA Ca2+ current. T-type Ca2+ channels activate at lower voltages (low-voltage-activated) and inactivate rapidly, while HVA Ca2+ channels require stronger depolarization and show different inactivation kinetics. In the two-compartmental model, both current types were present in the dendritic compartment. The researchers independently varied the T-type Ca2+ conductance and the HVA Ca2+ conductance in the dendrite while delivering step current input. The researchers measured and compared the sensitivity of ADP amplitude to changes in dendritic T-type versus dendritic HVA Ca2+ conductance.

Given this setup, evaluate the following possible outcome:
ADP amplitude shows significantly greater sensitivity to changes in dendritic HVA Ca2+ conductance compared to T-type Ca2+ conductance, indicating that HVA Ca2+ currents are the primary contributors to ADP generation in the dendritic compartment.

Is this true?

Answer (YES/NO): YES